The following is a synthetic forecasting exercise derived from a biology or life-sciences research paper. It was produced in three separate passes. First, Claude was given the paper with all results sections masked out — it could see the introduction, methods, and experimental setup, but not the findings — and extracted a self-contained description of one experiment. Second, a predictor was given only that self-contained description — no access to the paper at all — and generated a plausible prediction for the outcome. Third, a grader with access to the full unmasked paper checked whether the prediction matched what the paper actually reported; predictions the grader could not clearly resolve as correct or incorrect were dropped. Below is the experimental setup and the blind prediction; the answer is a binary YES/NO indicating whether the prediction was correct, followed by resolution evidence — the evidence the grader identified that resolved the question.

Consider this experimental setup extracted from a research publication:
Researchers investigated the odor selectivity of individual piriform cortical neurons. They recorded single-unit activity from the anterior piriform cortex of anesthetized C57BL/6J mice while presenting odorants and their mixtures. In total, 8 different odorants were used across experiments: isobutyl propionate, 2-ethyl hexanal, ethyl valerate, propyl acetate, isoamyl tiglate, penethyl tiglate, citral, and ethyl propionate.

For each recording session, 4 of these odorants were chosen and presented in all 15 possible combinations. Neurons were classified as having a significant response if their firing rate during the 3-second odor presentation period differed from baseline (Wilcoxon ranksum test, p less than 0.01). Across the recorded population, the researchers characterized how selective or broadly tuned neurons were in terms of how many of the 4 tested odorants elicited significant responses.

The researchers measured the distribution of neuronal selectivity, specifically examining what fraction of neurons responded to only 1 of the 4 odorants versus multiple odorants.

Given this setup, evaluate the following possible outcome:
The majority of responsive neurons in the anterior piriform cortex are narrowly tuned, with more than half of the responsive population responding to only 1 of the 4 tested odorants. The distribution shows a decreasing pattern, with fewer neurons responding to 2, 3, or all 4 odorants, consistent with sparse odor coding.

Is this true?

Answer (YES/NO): NO